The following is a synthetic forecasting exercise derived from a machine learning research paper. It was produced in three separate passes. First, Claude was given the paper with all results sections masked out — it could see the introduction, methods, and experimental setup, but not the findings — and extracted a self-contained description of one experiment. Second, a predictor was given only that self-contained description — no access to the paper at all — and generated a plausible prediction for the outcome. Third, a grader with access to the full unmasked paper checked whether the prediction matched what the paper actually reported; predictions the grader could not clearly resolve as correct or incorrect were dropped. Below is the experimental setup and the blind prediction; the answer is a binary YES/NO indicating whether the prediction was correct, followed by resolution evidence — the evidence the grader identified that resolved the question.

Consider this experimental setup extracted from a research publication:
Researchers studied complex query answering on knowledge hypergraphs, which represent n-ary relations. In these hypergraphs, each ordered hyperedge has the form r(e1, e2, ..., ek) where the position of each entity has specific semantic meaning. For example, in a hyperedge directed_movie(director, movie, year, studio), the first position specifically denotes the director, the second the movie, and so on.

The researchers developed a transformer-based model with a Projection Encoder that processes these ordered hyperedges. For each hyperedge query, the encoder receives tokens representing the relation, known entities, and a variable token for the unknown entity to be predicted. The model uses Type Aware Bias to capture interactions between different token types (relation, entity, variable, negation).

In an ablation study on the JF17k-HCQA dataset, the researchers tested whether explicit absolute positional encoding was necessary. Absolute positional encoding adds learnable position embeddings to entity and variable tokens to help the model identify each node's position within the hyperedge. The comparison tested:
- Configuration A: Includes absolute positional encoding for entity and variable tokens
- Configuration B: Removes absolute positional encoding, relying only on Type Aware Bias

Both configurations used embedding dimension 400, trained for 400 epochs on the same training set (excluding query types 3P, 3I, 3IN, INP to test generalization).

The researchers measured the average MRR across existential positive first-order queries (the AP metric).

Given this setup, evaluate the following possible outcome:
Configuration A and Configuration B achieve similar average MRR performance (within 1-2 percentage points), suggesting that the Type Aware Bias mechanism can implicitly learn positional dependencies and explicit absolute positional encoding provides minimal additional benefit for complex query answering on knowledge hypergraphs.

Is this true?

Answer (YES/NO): NO